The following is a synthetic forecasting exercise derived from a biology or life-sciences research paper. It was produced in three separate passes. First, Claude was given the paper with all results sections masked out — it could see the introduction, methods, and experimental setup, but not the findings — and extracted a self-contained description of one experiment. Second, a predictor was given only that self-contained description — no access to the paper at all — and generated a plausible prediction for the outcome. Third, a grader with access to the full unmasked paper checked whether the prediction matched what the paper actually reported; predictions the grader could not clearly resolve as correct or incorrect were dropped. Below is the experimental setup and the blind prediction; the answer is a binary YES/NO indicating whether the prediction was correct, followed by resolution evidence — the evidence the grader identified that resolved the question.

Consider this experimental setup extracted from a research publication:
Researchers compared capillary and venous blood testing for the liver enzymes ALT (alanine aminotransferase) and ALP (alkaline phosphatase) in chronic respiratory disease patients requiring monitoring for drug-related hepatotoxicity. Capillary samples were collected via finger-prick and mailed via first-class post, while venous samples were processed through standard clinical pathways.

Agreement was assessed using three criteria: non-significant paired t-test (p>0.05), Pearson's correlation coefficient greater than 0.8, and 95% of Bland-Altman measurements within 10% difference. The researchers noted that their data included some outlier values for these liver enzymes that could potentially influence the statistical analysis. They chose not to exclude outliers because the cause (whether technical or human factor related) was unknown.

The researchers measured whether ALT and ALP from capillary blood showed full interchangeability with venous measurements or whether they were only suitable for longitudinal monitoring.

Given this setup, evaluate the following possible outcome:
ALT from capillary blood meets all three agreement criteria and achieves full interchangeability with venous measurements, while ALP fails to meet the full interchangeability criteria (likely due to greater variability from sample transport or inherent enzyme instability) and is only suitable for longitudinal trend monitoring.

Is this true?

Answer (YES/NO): NO